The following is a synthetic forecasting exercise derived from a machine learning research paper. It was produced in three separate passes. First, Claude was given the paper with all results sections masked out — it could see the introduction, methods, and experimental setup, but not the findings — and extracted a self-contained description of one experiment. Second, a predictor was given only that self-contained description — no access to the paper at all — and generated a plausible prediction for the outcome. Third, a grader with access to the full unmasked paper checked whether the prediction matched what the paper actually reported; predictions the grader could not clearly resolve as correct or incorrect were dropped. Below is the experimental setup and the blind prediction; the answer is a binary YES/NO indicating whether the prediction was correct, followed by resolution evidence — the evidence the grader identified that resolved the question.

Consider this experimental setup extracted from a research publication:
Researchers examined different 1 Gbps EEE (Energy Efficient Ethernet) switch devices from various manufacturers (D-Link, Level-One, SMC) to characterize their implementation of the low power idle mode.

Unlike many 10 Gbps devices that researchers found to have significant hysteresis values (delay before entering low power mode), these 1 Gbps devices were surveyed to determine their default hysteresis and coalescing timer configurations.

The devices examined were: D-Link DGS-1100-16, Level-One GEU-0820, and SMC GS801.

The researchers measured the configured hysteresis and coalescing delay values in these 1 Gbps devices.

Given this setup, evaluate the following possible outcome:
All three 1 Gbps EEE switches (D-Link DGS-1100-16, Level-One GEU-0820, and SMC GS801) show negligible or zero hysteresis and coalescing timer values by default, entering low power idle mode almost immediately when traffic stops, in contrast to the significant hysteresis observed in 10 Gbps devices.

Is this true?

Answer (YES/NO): YES